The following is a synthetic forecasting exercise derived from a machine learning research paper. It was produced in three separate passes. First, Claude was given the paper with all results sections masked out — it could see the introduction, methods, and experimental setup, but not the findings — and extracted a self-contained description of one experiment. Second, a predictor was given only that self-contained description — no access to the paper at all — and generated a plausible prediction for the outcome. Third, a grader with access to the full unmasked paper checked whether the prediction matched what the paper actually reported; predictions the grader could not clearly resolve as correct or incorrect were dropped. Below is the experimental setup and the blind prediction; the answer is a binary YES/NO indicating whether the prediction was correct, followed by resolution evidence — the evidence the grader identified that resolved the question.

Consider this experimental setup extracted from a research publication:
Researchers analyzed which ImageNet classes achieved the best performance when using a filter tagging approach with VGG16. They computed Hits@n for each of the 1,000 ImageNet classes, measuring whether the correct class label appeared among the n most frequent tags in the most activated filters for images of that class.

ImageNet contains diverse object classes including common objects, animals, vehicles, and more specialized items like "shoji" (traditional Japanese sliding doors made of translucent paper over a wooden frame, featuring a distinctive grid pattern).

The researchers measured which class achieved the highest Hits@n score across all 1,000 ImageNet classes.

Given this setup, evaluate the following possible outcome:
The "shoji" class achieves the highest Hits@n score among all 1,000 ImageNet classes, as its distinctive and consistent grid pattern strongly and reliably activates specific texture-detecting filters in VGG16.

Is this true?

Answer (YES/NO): YES